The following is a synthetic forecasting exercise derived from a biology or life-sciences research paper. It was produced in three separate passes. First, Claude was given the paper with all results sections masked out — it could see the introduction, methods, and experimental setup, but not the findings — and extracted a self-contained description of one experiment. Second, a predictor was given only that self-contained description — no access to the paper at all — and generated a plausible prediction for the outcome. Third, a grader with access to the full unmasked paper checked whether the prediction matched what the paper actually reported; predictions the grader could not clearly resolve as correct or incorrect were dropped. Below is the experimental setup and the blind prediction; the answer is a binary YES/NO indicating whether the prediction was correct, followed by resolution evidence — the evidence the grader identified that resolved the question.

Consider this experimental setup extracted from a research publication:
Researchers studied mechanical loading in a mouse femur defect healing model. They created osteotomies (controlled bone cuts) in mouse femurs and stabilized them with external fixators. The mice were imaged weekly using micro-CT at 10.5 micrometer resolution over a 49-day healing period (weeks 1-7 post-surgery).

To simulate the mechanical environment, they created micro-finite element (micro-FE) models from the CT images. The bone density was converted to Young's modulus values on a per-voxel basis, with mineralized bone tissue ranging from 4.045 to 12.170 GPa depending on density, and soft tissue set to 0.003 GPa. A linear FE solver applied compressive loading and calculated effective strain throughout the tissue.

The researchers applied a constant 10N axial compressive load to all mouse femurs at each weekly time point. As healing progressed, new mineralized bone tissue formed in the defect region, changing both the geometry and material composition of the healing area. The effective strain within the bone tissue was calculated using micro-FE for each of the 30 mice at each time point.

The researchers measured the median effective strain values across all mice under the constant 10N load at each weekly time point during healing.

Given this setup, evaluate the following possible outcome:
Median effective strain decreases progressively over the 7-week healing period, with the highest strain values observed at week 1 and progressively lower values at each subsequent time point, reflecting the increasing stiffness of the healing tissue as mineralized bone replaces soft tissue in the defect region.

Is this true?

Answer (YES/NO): NO